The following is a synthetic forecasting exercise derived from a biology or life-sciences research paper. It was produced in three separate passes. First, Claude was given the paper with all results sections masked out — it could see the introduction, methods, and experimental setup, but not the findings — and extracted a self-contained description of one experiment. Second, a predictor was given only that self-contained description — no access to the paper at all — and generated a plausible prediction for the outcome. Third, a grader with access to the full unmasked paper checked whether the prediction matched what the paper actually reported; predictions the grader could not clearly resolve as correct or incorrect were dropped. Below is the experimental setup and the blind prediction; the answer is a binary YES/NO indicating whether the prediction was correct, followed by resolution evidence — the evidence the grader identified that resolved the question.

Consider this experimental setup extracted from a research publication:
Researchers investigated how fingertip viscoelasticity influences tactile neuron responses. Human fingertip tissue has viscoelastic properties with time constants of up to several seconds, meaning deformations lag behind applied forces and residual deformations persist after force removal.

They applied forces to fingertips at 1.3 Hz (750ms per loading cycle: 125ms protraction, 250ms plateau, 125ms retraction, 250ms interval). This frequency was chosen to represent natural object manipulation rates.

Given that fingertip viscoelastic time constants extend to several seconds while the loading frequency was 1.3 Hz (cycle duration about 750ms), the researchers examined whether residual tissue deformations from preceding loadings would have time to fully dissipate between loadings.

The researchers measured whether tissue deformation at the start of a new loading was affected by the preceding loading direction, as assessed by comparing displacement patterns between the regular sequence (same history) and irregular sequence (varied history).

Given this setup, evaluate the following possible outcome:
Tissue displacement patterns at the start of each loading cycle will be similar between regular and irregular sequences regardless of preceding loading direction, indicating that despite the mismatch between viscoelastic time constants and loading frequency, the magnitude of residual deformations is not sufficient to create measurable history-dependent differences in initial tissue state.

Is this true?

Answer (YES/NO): NO